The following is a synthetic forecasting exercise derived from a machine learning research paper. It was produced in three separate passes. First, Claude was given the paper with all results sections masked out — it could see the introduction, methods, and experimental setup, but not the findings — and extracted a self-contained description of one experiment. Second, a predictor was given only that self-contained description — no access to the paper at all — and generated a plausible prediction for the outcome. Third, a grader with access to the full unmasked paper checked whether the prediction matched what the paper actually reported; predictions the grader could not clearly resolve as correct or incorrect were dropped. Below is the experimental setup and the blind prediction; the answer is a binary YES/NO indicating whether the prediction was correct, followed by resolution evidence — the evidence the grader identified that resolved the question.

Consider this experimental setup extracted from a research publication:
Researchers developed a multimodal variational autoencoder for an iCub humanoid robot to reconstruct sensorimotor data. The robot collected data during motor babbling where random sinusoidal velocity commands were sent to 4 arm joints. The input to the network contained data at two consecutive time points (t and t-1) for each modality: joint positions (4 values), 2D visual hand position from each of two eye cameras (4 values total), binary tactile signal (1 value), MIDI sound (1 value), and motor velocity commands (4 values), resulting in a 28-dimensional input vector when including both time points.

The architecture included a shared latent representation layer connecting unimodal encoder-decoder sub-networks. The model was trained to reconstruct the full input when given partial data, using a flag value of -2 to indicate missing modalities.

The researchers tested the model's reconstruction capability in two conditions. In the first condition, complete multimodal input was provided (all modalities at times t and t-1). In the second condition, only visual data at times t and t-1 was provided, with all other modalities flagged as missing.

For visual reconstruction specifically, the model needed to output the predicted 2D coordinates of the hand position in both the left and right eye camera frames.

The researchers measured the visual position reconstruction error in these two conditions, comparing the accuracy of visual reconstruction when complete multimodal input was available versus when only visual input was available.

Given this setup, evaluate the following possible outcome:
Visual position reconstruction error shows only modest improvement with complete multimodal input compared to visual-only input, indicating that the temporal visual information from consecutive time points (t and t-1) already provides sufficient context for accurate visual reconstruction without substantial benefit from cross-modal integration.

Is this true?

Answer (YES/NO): NO